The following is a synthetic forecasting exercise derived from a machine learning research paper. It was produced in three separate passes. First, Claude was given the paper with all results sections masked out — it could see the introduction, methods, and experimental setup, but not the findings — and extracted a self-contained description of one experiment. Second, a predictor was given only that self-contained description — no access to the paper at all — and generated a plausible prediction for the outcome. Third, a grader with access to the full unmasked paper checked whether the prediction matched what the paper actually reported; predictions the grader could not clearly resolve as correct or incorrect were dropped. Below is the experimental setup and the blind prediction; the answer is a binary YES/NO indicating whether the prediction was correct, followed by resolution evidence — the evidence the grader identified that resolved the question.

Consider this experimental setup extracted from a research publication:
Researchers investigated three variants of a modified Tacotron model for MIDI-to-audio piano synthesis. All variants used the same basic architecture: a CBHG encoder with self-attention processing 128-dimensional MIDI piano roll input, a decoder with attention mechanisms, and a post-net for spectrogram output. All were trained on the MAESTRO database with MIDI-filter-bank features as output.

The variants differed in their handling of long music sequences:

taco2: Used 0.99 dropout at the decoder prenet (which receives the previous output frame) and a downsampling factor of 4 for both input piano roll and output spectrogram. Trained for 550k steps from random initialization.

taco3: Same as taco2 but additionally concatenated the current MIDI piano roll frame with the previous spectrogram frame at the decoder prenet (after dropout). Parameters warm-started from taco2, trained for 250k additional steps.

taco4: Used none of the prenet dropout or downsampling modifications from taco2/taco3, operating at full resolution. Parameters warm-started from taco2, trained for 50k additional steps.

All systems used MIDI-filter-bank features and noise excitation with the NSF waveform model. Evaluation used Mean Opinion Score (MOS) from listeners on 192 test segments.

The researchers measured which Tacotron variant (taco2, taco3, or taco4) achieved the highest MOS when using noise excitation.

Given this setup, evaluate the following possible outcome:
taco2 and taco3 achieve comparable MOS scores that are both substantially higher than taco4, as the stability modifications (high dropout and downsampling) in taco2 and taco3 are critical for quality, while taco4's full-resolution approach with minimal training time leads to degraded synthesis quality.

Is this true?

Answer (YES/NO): NO